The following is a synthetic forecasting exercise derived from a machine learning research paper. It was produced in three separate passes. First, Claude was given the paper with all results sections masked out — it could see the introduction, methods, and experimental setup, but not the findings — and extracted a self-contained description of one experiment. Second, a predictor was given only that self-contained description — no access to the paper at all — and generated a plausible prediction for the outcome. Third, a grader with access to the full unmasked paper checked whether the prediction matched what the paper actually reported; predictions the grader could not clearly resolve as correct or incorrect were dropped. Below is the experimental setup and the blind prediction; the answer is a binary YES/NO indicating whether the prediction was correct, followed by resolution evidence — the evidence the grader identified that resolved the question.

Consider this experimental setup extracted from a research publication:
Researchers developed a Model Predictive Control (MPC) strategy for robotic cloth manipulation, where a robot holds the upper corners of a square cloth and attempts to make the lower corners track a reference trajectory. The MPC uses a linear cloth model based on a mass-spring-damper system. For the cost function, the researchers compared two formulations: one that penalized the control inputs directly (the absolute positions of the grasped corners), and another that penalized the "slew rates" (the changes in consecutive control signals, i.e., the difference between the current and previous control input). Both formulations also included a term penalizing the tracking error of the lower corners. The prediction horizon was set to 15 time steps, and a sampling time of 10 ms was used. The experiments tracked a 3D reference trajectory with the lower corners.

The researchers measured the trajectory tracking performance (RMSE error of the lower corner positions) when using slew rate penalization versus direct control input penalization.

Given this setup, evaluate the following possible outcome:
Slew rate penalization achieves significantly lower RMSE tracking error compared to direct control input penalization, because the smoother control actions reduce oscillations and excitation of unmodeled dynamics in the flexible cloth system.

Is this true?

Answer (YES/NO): YES